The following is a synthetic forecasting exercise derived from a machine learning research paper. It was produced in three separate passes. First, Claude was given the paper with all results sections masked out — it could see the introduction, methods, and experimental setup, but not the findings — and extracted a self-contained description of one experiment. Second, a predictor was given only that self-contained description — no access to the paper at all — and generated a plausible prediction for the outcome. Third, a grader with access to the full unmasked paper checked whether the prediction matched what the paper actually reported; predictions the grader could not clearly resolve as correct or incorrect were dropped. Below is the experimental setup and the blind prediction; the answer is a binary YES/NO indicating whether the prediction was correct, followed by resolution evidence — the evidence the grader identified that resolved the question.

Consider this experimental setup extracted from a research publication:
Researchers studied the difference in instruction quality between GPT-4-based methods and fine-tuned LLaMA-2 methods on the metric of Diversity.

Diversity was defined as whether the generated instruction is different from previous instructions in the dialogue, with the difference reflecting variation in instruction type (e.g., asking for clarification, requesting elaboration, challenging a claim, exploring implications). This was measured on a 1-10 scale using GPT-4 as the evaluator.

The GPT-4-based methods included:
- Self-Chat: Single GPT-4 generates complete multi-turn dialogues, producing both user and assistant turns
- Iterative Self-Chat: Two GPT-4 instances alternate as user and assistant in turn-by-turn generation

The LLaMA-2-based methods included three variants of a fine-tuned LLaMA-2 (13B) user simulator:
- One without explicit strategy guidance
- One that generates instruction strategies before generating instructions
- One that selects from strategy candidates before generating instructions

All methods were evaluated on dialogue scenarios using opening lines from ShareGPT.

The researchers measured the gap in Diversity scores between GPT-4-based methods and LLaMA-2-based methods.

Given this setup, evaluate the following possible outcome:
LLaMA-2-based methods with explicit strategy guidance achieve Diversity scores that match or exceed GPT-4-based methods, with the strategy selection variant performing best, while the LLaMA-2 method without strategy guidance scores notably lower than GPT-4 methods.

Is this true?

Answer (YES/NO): NO